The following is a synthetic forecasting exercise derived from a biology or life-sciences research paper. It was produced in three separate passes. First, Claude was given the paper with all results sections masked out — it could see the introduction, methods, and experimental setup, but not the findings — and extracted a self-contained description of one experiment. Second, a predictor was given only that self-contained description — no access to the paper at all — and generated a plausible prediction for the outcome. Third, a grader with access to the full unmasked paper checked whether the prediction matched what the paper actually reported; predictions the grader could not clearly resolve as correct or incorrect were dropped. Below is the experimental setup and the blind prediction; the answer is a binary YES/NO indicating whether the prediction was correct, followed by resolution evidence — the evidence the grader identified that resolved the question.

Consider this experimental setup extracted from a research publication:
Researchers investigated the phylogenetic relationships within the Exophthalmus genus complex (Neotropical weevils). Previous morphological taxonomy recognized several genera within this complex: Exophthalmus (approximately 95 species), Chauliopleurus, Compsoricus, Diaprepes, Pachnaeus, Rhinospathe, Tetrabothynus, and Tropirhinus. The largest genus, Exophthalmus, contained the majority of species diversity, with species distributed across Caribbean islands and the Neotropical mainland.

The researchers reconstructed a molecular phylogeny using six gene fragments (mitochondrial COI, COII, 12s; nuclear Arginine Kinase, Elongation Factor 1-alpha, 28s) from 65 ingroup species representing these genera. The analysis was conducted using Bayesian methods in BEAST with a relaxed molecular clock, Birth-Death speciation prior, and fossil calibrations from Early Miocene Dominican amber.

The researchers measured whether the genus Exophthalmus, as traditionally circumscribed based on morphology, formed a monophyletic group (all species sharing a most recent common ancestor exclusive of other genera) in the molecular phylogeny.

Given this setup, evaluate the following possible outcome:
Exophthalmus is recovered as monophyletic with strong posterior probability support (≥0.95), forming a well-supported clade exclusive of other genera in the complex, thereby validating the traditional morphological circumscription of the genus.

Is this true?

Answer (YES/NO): NO